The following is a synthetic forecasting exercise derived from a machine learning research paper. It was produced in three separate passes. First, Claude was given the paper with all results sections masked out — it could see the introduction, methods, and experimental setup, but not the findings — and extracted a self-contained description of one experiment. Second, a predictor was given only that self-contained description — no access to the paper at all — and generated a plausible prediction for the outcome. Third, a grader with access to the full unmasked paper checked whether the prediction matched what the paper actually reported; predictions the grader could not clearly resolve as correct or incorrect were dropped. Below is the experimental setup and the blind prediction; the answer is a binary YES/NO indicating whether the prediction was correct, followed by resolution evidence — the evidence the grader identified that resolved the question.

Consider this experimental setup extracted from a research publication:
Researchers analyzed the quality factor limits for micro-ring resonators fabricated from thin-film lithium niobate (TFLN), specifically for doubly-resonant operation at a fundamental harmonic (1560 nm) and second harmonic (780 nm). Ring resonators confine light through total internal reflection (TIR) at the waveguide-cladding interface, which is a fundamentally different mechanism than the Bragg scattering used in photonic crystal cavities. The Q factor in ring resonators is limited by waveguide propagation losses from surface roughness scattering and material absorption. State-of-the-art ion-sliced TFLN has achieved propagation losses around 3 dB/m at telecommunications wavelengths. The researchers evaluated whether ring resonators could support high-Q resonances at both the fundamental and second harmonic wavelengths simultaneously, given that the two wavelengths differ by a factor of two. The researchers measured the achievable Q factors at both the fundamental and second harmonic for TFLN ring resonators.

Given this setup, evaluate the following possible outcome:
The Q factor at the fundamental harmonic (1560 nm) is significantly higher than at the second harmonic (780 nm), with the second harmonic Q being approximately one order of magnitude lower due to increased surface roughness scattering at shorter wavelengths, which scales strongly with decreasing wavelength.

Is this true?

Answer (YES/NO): NO